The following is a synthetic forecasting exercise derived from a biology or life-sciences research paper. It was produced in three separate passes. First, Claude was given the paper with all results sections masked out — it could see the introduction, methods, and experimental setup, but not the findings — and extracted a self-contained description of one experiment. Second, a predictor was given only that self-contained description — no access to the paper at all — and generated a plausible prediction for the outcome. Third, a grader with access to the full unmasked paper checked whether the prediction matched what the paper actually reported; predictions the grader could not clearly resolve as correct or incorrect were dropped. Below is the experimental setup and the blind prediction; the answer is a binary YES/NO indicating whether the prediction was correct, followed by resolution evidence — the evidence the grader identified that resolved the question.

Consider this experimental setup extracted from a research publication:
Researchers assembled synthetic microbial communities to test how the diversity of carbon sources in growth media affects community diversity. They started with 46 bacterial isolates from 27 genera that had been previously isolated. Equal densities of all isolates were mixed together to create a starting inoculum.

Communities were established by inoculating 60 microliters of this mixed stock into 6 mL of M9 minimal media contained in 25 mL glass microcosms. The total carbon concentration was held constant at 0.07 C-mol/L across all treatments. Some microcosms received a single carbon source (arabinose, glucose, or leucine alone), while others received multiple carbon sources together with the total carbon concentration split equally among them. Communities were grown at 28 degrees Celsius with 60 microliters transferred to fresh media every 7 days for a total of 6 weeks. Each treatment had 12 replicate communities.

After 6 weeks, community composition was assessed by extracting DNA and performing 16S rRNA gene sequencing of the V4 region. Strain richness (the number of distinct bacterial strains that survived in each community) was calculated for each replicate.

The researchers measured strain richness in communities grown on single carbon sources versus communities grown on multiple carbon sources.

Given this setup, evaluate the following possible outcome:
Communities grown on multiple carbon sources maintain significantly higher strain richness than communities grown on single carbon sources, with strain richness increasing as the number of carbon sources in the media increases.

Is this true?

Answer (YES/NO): NO